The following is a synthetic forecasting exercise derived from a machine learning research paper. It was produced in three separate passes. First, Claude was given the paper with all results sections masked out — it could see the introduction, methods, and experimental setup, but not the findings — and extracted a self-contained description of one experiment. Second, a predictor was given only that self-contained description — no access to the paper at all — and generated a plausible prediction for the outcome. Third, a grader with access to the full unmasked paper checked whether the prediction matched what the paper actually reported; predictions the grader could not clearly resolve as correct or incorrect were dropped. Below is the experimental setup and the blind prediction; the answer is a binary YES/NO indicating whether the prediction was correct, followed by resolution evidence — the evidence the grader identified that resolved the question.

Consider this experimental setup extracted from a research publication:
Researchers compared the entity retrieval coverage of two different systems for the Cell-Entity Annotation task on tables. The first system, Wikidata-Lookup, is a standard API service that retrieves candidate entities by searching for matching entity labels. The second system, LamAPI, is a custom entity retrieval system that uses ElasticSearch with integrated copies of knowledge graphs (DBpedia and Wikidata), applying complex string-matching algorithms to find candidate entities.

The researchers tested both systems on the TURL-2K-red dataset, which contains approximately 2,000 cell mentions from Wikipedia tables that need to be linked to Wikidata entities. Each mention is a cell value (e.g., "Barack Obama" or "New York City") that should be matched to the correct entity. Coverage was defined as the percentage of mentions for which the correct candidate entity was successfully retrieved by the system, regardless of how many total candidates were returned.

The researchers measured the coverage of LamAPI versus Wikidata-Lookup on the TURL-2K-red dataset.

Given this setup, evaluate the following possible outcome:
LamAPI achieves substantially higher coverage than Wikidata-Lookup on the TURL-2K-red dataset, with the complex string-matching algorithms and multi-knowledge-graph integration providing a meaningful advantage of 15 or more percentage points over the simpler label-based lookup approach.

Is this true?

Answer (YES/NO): YES